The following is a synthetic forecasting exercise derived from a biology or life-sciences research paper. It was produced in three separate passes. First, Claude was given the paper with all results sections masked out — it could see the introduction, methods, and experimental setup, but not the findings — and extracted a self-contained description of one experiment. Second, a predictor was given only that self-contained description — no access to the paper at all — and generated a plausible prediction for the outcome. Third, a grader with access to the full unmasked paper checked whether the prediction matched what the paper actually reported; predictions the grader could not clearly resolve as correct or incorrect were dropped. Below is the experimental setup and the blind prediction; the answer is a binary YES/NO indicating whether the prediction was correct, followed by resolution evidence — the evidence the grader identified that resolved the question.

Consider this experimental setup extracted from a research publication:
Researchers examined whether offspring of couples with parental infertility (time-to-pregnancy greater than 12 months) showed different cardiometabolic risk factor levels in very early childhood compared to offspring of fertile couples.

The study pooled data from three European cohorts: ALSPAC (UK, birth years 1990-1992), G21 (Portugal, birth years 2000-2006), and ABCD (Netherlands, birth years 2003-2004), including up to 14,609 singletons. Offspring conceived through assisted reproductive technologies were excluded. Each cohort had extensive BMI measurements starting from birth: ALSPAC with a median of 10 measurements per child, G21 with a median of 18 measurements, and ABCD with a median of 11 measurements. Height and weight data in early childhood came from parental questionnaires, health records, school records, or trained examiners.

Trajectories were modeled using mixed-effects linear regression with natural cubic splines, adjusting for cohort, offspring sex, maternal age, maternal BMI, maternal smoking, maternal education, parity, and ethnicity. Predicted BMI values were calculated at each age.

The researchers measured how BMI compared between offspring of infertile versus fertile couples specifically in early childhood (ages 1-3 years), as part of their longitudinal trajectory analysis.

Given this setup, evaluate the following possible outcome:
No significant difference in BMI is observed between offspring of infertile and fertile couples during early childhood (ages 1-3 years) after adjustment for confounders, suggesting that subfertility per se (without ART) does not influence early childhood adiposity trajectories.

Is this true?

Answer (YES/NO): YES